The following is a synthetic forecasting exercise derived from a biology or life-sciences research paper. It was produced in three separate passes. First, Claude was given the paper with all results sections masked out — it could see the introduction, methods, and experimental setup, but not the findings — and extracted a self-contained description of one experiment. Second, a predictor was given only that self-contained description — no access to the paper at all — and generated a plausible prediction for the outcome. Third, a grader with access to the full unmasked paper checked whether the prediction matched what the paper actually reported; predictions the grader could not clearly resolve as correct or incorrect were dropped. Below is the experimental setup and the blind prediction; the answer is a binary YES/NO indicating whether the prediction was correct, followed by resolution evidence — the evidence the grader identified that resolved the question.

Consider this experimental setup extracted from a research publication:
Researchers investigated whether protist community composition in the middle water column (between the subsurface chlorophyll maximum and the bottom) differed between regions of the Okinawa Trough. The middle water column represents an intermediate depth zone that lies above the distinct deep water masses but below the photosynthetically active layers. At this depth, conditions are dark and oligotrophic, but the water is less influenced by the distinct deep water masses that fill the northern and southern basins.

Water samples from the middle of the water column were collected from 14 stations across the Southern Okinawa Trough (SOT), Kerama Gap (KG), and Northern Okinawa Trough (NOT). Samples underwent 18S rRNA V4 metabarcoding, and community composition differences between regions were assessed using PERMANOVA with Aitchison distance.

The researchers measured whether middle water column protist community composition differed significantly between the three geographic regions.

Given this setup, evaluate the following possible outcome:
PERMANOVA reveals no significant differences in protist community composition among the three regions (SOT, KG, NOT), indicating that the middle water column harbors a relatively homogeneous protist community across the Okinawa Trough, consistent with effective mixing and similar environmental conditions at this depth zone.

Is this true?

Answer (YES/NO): NO